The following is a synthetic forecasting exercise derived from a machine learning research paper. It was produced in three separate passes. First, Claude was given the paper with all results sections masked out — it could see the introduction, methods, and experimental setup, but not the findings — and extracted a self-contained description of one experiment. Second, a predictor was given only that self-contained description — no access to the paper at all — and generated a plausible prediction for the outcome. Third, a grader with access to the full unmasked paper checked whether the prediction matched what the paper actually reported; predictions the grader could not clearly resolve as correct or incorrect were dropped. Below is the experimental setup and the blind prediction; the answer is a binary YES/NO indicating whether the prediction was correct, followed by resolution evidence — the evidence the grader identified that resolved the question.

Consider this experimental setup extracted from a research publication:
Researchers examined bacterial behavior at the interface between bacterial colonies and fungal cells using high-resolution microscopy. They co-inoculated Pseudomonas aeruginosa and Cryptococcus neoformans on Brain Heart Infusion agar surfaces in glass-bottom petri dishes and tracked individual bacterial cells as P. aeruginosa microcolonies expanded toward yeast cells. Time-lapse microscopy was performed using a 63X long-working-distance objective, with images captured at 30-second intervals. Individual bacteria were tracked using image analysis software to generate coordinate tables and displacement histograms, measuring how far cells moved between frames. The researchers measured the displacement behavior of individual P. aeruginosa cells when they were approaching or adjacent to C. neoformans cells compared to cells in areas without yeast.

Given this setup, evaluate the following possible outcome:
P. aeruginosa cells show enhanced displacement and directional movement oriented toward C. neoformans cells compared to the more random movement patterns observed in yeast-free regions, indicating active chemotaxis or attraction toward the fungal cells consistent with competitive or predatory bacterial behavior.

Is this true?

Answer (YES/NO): NO